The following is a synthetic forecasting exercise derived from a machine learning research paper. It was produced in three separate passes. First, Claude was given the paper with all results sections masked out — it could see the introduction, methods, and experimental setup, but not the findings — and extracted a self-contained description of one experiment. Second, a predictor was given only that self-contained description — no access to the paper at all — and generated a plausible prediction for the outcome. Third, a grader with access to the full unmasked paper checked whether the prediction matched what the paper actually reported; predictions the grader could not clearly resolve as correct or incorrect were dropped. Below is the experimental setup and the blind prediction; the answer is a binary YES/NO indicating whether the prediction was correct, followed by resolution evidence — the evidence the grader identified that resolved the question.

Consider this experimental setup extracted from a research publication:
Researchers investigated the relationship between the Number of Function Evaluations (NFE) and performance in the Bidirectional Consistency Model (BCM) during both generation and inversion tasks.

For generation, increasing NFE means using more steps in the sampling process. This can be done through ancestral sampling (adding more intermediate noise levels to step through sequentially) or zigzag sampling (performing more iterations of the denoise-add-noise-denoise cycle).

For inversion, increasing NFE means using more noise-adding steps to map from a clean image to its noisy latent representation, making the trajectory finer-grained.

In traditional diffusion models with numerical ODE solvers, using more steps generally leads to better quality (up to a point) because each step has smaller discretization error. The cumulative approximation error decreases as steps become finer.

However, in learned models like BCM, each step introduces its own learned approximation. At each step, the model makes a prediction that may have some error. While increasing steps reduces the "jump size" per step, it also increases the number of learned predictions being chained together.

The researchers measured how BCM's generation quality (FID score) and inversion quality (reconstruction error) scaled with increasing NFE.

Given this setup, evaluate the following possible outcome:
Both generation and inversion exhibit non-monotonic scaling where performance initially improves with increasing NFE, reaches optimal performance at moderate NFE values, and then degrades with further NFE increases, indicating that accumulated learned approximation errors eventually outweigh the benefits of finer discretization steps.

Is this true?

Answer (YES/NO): NO